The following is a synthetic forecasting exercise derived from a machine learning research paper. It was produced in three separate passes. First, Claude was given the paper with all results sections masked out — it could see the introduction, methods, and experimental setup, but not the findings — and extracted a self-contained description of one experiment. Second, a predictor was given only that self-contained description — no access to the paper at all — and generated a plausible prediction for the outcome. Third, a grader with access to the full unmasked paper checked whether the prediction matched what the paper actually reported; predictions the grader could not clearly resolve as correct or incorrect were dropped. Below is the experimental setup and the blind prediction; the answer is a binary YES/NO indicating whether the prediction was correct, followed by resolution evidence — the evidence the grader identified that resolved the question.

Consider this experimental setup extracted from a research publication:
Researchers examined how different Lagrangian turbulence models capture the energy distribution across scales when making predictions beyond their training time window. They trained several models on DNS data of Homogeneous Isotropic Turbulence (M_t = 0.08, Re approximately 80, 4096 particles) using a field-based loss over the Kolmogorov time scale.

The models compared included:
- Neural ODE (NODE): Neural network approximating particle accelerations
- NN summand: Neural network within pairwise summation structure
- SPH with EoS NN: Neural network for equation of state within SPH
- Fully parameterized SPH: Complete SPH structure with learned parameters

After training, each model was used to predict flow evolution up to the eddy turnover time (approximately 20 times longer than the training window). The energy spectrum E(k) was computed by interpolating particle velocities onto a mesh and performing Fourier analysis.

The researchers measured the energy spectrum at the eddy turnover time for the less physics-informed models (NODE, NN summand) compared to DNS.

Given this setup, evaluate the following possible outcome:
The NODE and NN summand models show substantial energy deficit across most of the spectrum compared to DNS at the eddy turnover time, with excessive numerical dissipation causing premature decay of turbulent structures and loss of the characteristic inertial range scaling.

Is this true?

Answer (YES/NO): NO